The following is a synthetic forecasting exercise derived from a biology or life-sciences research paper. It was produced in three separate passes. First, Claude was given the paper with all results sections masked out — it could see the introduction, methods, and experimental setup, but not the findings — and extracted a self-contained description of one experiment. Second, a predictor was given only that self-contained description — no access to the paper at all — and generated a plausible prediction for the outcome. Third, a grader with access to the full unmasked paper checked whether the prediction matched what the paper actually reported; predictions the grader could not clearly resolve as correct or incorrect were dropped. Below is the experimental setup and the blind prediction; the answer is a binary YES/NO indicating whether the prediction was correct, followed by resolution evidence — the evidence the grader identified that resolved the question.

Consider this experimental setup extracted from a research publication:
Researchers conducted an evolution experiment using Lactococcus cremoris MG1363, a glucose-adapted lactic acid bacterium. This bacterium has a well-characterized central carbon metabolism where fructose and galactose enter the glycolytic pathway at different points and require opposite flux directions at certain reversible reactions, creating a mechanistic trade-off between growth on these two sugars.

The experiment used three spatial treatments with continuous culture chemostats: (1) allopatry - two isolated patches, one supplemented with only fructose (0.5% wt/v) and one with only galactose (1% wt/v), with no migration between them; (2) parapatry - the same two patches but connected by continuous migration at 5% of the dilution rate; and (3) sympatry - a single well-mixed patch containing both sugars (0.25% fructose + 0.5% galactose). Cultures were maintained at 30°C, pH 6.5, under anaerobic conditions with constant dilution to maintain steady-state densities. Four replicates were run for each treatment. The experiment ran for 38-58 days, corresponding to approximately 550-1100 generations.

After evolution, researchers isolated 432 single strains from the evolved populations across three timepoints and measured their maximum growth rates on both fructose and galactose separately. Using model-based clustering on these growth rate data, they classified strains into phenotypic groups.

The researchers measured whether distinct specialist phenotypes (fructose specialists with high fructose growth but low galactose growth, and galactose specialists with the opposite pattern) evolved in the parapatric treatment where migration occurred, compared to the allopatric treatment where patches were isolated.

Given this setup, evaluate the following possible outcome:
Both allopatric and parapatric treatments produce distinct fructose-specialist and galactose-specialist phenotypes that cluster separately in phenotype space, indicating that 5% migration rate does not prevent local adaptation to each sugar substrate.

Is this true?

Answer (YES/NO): YES